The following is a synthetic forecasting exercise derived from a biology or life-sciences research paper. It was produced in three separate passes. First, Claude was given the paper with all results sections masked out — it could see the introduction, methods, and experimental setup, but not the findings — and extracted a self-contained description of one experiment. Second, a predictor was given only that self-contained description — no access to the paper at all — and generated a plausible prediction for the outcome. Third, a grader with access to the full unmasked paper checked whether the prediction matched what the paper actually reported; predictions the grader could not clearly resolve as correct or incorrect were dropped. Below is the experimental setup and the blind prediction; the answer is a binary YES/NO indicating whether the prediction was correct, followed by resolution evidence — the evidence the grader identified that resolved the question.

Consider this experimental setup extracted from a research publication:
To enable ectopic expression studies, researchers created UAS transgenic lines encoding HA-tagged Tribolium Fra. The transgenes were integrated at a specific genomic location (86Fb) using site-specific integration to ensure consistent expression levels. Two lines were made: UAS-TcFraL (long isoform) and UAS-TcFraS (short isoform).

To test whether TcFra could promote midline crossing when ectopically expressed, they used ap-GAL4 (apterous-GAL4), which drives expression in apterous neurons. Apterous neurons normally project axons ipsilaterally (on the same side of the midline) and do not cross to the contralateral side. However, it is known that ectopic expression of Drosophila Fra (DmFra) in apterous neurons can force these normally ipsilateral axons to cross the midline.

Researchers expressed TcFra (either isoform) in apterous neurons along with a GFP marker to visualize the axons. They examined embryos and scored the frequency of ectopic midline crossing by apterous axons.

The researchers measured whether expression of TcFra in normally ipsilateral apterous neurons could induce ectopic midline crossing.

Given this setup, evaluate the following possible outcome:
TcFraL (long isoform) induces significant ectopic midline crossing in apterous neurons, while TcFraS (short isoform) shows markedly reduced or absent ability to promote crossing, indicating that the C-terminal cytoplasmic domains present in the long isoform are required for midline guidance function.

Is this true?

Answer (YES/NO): NO